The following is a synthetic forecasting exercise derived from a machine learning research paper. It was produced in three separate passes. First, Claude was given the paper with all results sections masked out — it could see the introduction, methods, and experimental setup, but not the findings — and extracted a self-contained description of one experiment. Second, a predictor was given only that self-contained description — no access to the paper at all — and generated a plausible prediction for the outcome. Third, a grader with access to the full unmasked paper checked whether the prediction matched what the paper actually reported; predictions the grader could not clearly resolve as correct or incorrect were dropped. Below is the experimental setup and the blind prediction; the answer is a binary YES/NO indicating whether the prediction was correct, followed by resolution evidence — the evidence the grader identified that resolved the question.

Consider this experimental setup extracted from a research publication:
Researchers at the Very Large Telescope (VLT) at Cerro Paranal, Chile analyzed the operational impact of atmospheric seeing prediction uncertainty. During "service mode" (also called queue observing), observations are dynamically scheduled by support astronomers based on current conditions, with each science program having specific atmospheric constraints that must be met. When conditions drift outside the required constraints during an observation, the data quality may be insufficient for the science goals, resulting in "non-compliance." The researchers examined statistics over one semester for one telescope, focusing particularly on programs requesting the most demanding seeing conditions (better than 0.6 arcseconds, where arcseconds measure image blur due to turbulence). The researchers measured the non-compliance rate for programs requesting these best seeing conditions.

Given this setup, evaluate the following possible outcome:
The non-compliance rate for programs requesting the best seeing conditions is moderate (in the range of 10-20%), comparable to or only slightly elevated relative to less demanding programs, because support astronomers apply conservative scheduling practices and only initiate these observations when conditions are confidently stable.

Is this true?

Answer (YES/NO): NO